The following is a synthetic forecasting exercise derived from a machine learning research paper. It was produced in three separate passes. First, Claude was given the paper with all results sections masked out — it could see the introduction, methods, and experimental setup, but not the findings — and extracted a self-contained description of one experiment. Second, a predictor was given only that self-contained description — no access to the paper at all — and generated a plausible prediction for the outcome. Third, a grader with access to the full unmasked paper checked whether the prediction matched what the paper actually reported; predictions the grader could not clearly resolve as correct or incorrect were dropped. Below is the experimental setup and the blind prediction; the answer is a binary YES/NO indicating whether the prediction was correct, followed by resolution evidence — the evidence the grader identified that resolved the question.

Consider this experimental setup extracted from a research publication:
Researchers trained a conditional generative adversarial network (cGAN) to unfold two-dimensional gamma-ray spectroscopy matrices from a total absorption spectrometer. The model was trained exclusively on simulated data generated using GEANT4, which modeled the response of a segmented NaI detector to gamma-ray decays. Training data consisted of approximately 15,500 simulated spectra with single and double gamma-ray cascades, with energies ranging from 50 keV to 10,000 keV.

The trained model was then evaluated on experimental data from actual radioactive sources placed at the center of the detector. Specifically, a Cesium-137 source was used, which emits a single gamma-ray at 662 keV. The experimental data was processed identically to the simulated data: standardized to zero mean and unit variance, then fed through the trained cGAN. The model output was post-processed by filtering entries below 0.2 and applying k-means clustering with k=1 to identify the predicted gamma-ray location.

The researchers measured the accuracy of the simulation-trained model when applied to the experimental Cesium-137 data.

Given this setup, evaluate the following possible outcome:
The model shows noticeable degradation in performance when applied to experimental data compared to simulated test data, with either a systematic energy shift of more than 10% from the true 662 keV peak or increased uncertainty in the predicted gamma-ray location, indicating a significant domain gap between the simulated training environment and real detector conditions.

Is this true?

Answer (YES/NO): NO